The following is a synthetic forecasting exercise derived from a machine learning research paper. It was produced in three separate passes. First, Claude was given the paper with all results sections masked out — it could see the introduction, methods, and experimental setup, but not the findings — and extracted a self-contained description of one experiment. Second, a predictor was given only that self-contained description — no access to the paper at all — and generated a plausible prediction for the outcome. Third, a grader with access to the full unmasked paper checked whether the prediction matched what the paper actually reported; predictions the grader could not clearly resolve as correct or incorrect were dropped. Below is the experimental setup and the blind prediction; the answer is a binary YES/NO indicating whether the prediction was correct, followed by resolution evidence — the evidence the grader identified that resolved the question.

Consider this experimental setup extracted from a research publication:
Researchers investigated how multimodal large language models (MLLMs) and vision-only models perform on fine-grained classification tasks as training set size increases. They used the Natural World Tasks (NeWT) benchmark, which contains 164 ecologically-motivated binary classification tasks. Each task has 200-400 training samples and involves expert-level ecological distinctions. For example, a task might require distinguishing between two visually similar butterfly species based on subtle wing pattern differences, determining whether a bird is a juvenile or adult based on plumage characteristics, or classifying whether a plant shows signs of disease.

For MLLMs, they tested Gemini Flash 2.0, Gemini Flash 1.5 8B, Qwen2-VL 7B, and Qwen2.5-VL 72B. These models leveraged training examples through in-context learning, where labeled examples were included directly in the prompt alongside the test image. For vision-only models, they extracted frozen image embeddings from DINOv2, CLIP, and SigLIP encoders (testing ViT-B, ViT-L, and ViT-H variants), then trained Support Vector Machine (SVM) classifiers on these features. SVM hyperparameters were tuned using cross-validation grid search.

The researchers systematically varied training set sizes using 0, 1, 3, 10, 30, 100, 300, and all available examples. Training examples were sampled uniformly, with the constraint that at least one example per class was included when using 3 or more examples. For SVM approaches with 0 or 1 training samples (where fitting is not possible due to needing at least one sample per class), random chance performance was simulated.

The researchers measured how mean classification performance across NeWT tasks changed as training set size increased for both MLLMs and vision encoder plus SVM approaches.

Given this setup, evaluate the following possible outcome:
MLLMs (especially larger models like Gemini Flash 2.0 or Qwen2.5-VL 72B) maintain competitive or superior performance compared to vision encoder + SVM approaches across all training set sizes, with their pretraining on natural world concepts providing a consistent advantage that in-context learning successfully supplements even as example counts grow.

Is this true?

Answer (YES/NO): NO